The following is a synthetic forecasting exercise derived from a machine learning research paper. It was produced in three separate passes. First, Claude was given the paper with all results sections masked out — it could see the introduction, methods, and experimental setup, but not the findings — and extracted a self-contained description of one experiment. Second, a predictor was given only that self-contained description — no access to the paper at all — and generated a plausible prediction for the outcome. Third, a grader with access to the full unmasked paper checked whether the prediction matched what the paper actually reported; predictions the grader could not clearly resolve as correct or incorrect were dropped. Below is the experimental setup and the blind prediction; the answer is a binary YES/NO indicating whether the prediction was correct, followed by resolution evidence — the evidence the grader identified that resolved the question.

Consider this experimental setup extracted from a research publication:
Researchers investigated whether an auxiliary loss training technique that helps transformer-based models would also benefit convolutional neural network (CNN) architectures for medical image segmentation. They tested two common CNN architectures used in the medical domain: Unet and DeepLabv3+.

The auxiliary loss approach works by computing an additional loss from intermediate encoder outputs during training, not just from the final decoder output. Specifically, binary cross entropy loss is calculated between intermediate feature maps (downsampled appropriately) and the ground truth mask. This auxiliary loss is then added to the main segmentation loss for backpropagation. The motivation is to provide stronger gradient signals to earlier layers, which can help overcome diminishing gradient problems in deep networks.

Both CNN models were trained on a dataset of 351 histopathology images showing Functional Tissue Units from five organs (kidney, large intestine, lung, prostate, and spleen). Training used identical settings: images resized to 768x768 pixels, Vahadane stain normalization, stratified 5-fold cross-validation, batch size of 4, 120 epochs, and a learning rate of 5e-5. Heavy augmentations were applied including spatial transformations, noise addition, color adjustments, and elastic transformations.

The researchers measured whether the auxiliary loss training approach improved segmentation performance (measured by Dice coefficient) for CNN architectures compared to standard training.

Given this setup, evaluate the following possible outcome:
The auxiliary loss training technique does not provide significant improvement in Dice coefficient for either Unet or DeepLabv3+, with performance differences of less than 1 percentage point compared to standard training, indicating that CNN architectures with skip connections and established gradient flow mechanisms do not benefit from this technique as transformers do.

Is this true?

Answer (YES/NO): NO